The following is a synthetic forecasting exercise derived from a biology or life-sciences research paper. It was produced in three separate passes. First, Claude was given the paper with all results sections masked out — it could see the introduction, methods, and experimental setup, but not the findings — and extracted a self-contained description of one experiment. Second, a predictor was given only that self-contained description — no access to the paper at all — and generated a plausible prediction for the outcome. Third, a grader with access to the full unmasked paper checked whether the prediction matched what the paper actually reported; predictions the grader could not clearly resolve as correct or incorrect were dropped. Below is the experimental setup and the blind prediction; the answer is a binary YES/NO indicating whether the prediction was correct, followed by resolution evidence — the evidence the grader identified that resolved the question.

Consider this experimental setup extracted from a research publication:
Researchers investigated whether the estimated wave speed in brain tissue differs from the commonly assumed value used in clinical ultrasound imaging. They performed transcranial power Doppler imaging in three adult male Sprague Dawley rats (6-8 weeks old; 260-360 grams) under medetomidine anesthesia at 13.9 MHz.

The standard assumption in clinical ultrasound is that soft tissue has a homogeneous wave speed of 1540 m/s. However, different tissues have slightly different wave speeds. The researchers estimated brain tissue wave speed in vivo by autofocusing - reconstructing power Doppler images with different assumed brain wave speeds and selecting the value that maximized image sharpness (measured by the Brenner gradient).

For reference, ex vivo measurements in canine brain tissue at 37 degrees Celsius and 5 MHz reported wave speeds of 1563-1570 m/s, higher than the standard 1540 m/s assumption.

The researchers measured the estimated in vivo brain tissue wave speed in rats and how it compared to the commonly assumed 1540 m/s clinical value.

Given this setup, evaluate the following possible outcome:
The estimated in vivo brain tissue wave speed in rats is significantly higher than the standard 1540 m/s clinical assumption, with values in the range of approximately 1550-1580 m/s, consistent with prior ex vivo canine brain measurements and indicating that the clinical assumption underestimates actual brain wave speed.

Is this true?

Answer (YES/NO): NO